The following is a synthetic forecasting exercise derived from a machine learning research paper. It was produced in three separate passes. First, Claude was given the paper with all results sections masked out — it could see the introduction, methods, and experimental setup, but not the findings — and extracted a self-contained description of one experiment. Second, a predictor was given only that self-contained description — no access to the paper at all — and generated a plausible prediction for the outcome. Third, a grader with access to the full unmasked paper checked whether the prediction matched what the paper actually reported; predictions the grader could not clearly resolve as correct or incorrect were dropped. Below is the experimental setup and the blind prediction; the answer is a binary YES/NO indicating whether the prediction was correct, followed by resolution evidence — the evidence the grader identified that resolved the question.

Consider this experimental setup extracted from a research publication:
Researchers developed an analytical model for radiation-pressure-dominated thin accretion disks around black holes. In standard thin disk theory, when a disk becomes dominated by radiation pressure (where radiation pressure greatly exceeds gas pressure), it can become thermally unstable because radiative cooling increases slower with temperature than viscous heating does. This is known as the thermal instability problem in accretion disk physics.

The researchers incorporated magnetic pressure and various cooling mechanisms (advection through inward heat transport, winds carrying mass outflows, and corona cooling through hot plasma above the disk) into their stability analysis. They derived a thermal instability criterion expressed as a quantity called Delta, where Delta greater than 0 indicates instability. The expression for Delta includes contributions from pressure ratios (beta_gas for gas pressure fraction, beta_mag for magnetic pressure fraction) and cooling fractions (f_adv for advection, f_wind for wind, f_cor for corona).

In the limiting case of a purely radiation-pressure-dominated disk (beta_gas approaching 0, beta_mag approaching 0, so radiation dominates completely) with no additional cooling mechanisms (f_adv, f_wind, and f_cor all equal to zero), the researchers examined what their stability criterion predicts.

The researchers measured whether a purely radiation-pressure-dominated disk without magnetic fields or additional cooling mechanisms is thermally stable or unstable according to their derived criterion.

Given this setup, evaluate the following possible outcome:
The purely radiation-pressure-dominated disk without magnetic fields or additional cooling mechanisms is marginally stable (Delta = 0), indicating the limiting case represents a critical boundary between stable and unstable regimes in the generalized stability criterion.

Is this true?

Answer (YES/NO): NO